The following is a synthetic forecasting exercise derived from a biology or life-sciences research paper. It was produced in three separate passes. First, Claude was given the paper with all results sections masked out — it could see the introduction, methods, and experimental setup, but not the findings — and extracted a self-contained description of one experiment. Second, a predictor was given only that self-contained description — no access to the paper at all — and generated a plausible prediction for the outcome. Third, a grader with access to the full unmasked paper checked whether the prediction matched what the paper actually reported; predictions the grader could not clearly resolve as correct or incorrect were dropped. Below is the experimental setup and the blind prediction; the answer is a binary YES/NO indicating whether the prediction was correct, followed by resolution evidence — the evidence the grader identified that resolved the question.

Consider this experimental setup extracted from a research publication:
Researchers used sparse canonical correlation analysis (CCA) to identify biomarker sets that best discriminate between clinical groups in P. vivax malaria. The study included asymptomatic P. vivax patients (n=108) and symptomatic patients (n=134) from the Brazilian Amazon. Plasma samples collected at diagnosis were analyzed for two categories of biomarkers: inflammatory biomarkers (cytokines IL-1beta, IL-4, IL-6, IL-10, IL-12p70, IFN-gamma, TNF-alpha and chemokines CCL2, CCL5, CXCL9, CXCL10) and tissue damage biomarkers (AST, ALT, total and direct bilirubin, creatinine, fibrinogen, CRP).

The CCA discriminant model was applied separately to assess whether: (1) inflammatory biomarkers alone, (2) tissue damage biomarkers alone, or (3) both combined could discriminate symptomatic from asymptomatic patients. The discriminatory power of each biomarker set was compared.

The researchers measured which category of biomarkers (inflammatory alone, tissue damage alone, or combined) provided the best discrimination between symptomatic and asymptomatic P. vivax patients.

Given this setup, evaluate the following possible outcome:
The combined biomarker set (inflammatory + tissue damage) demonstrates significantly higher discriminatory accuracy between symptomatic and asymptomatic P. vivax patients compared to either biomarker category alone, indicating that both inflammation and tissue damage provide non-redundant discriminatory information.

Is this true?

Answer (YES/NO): NO